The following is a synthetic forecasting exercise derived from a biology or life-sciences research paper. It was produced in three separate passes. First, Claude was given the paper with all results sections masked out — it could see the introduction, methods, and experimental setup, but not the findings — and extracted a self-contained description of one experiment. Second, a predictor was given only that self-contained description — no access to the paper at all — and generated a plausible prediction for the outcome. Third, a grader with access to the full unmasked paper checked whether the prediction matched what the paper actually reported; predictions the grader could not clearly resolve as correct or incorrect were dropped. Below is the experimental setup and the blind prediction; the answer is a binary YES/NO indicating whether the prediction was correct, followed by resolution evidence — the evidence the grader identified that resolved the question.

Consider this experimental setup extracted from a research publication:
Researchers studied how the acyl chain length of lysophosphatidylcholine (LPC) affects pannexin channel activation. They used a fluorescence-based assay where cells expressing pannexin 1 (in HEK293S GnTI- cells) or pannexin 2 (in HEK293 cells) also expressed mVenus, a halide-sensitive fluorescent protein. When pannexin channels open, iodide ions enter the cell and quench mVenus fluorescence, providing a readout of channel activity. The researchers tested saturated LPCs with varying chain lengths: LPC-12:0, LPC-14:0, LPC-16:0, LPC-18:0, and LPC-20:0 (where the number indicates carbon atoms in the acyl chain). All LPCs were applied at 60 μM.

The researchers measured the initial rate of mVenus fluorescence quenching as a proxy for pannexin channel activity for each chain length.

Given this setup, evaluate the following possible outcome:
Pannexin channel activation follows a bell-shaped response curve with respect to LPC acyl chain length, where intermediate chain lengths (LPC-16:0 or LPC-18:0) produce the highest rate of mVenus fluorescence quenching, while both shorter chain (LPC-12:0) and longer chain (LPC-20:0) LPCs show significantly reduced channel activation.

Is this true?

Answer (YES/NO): YES